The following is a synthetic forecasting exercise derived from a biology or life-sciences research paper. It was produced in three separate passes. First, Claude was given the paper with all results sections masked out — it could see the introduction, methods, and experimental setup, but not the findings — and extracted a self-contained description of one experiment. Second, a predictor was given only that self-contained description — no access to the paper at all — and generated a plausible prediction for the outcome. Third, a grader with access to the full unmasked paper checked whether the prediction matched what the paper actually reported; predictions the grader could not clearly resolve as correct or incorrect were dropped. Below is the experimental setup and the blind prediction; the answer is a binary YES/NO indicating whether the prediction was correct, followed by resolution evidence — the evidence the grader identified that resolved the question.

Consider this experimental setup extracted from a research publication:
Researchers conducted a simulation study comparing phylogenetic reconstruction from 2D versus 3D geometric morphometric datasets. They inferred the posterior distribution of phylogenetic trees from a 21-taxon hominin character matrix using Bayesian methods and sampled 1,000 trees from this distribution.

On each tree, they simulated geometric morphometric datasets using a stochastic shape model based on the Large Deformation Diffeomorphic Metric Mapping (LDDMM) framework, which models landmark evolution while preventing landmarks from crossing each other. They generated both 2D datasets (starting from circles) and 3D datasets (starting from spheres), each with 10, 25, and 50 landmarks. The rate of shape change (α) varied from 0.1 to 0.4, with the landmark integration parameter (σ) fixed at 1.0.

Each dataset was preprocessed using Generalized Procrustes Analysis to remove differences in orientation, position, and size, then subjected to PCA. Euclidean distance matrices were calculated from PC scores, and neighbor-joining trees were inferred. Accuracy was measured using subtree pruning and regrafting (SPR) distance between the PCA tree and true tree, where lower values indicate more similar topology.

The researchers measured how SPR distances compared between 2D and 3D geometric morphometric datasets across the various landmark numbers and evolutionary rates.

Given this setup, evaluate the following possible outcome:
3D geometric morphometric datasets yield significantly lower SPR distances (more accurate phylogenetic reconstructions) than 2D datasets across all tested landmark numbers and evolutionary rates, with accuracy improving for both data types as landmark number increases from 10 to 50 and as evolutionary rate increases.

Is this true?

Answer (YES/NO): NO